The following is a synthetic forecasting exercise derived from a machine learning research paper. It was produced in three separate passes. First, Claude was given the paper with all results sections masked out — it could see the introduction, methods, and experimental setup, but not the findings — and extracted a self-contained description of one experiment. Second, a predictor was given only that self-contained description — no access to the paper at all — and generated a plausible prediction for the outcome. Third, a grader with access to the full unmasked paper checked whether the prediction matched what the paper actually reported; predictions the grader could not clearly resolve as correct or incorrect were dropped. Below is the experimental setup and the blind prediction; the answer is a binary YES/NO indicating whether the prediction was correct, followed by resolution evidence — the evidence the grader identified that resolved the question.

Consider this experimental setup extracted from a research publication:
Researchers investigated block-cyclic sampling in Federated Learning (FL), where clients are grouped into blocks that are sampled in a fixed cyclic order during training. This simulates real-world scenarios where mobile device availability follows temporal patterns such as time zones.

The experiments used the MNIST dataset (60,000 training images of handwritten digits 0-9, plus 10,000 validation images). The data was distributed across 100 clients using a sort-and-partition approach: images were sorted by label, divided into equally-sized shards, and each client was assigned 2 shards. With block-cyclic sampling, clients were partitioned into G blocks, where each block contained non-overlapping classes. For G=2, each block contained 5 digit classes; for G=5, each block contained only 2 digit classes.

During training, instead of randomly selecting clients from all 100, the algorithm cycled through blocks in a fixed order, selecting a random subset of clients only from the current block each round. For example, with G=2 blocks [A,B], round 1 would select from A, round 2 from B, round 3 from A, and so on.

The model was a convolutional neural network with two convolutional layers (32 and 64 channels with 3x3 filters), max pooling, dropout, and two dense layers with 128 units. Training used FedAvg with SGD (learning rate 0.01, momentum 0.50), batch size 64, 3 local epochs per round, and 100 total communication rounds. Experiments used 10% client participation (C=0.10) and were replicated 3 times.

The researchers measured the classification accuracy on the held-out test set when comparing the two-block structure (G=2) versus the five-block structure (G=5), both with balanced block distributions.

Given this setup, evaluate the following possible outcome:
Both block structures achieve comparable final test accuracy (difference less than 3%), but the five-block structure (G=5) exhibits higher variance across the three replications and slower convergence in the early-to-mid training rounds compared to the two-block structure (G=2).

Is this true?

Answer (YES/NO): NO